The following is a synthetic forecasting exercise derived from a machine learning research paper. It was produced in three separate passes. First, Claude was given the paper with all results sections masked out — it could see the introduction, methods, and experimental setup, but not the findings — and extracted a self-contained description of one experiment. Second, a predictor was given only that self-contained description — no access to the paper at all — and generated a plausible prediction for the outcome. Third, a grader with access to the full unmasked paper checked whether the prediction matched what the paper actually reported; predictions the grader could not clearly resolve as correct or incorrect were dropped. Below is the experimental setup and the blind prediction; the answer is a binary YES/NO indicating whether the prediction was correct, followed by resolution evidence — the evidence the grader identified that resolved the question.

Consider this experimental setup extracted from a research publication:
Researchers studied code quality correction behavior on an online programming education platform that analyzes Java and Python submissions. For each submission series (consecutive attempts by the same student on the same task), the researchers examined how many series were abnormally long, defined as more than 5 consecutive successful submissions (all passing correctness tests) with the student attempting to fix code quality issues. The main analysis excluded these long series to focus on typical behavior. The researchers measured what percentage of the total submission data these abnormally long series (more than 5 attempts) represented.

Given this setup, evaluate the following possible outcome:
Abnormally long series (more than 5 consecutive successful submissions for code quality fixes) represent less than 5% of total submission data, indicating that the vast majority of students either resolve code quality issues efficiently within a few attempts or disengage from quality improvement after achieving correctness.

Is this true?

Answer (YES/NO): NO